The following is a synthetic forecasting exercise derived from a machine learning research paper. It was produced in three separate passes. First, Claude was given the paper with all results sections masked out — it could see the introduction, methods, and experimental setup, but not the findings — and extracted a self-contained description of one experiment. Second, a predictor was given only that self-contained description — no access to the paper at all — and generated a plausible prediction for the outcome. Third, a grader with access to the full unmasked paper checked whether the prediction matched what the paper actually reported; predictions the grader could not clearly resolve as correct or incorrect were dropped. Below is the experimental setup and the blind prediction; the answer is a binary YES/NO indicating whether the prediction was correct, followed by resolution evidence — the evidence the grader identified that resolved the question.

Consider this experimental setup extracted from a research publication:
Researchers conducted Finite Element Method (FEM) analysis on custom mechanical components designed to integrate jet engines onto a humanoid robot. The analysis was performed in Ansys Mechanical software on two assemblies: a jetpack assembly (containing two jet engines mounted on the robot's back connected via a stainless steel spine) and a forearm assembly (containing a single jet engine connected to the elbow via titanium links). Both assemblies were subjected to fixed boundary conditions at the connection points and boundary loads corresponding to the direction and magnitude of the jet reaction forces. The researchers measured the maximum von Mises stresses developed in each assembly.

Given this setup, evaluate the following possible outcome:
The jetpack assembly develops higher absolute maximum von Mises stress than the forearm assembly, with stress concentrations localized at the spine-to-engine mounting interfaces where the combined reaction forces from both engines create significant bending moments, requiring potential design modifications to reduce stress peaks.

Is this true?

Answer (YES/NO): NO